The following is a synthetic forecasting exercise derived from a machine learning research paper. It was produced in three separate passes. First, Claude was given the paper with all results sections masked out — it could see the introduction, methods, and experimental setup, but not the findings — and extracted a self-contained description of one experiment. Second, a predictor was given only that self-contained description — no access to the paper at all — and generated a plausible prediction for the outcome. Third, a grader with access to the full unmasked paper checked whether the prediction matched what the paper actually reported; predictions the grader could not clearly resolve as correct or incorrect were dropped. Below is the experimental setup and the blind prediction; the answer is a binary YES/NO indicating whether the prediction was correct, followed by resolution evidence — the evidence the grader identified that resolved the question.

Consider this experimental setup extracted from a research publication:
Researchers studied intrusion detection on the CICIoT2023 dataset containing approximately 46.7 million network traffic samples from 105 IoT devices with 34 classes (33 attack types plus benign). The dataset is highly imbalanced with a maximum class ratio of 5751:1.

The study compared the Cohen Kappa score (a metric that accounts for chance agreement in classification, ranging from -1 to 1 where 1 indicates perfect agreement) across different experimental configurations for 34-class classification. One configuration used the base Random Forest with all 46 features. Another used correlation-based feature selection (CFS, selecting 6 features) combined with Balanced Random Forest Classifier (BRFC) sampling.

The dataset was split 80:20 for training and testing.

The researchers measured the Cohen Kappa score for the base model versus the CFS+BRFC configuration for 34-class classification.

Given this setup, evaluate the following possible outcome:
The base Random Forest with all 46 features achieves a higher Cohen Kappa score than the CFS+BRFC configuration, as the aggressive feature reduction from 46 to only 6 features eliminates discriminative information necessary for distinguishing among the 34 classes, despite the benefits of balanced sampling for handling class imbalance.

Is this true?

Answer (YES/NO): NO